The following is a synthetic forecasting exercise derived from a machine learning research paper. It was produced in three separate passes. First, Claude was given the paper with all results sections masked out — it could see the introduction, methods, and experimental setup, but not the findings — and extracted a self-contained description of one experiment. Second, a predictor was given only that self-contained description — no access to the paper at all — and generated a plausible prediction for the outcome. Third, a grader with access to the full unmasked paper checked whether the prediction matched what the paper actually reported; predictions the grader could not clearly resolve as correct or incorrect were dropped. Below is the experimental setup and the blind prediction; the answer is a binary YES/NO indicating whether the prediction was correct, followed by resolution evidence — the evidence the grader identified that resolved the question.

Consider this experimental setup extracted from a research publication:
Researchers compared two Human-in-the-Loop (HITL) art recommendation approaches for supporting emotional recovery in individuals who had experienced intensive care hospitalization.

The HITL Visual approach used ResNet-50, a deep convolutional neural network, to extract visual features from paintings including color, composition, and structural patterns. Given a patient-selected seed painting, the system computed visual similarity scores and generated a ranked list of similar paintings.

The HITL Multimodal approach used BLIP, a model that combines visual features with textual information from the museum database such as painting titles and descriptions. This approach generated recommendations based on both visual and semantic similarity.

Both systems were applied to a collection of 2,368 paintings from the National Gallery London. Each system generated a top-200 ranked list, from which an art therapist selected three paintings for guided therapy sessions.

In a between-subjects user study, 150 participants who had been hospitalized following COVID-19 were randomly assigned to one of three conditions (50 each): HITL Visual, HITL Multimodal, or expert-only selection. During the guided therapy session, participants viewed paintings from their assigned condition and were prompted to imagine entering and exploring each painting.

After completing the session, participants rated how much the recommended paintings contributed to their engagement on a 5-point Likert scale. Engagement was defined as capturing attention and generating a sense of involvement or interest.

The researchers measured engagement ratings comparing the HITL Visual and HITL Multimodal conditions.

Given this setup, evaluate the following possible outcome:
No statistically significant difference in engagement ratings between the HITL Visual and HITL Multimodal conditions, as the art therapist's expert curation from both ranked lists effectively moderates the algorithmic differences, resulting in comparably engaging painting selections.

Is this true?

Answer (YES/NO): YES